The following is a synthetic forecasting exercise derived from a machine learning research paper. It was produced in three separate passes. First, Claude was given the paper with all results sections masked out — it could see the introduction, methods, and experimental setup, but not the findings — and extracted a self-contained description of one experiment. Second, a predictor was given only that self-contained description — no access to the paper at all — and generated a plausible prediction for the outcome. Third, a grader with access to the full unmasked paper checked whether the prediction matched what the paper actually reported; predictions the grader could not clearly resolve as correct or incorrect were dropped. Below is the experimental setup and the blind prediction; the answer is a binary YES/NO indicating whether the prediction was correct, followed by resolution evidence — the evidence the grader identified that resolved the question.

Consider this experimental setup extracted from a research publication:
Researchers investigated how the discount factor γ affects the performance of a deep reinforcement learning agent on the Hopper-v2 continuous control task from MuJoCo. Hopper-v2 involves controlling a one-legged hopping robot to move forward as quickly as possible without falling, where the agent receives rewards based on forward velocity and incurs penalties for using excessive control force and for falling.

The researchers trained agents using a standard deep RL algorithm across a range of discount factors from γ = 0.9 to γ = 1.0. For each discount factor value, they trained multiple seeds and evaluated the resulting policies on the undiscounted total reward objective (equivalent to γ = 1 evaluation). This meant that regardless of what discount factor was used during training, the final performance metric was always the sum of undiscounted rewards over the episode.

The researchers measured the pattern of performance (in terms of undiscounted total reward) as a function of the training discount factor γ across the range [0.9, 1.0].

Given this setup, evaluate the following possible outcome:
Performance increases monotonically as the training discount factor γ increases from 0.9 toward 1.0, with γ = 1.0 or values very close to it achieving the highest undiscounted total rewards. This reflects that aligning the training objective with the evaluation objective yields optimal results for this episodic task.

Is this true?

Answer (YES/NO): NO